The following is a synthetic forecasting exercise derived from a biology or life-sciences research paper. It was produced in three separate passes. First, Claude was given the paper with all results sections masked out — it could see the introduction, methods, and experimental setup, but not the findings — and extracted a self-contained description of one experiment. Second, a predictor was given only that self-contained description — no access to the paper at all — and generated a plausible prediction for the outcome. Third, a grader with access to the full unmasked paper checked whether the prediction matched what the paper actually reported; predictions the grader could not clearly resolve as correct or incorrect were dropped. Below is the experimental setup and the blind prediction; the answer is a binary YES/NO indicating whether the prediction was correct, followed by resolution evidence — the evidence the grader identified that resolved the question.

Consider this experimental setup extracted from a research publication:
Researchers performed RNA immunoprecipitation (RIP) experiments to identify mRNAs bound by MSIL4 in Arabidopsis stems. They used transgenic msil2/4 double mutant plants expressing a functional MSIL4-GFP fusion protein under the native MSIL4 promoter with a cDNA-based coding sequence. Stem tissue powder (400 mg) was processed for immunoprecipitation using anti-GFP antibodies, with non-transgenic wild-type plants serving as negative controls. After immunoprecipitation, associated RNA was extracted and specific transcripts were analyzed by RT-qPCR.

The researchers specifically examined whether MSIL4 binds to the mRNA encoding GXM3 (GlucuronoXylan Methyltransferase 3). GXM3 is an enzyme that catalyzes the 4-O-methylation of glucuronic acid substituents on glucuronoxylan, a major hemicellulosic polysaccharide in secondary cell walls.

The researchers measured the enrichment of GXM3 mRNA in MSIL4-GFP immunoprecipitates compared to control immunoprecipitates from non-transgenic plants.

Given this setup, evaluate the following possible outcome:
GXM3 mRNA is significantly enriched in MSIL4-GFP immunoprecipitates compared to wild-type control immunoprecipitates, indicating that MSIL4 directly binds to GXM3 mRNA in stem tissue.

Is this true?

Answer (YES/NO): YES